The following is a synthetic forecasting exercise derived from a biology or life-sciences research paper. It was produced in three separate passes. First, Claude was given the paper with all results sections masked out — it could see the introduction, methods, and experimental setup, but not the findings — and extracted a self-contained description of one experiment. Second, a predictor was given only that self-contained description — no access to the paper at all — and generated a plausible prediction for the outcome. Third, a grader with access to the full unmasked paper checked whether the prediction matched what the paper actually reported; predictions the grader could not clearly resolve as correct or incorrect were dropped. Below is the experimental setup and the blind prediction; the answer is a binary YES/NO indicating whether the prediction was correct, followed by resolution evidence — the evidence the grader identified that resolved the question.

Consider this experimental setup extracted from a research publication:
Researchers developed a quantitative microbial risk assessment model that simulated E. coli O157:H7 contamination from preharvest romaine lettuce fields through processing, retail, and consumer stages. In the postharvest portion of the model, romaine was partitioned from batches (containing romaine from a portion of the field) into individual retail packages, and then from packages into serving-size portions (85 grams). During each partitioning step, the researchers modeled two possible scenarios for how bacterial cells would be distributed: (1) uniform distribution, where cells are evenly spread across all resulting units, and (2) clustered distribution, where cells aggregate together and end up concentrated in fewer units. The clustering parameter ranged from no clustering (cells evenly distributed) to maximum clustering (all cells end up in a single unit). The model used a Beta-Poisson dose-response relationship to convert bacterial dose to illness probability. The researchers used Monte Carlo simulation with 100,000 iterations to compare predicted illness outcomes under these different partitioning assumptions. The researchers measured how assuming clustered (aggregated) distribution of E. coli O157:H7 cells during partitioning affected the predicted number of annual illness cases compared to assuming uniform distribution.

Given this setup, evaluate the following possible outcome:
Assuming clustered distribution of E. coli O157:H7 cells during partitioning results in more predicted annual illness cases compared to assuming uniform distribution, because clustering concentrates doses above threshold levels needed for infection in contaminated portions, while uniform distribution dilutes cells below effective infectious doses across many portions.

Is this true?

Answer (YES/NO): NO